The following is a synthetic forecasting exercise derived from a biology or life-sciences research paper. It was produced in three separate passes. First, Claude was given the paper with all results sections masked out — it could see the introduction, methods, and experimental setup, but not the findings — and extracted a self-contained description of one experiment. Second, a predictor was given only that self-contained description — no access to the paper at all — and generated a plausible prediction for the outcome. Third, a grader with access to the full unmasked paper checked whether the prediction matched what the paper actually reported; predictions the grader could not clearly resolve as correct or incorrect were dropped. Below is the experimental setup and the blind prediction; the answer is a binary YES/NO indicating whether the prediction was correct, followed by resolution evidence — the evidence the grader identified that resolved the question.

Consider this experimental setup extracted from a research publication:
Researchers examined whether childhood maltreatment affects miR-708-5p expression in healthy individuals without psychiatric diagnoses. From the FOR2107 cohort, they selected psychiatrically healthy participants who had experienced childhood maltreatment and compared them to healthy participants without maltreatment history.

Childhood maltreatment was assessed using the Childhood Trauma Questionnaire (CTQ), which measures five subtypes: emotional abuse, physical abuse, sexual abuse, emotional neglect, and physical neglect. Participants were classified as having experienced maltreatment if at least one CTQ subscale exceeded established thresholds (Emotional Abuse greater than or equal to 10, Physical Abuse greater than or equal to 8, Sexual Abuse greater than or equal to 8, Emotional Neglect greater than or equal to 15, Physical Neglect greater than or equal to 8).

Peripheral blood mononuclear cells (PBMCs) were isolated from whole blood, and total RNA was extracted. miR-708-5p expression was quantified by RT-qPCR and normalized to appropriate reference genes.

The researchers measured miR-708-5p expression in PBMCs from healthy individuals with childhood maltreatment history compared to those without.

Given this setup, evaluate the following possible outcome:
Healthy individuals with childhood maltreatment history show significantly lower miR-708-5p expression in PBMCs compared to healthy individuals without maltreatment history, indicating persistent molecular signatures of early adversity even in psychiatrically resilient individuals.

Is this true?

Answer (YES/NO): NO